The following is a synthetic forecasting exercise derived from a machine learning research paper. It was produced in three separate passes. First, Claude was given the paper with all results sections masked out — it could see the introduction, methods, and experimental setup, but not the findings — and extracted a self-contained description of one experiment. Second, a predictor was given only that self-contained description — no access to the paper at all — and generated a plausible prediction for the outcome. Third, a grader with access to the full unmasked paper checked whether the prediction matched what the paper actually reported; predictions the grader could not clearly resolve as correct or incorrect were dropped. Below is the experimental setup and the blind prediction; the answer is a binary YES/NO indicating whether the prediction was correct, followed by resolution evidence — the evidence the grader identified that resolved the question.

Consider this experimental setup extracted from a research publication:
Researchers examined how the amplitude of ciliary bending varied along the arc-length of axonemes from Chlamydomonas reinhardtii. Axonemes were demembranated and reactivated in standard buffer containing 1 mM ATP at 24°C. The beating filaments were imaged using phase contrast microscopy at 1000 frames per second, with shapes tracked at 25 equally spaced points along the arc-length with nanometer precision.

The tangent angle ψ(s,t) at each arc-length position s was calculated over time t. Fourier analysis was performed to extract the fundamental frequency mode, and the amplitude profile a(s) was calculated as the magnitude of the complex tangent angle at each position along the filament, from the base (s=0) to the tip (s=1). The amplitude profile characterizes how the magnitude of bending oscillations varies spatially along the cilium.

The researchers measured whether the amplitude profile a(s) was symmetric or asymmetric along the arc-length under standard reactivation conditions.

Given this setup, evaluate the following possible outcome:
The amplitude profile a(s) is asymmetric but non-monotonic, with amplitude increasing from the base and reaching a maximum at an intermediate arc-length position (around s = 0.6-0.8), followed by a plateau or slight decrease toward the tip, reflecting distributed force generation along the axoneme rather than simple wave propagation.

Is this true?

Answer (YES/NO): NO